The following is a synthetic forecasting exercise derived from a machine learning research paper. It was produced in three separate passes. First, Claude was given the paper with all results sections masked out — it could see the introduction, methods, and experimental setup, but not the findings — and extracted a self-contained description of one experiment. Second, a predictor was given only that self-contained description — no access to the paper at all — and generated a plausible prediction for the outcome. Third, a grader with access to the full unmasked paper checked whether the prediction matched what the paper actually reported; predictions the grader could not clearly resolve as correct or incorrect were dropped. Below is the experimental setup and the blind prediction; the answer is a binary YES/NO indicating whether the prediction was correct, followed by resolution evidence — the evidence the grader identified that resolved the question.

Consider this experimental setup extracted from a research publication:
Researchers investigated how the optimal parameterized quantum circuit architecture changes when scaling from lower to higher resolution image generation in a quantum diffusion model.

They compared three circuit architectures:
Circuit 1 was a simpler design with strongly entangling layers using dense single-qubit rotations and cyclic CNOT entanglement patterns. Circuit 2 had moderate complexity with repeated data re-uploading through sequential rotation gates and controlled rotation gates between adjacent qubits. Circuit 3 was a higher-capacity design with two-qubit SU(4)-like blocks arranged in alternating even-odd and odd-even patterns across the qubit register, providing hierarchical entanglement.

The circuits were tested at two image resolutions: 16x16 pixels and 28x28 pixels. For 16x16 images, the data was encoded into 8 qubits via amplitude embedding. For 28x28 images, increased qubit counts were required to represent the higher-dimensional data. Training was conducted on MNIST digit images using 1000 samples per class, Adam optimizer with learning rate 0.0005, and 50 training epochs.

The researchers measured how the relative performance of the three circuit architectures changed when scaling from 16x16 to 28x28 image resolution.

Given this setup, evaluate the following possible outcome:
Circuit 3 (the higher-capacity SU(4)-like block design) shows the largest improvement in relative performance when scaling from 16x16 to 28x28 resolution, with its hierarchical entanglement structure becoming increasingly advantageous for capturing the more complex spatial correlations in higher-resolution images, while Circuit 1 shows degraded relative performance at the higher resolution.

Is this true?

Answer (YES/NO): YES